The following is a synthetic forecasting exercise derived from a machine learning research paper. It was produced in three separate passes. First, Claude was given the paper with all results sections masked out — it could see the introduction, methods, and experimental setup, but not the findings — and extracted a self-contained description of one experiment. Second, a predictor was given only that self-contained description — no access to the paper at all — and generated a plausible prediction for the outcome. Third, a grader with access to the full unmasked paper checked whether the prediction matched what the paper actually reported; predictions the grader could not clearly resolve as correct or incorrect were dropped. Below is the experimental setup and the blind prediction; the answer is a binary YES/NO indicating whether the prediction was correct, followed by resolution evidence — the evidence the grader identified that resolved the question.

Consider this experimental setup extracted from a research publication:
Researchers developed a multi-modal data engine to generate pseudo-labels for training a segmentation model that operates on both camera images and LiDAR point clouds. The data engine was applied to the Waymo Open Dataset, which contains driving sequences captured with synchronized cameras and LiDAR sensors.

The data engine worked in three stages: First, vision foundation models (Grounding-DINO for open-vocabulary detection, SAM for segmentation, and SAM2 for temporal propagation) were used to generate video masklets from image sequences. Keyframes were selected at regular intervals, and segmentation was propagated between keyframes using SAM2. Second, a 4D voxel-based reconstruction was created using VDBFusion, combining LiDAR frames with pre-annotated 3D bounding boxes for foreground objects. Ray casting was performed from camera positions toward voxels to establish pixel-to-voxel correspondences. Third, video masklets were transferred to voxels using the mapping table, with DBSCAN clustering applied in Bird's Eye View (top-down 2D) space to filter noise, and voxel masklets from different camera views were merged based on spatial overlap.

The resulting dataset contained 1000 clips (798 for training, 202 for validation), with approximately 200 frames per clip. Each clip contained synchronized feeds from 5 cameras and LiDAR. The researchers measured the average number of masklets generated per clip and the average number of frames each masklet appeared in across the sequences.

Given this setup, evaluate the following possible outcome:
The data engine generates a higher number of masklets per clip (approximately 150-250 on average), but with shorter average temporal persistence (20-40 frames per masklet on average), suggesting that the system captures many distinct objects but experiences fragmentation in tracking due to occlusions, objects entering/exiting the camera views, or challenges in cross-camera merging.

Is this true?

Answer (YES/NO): NO